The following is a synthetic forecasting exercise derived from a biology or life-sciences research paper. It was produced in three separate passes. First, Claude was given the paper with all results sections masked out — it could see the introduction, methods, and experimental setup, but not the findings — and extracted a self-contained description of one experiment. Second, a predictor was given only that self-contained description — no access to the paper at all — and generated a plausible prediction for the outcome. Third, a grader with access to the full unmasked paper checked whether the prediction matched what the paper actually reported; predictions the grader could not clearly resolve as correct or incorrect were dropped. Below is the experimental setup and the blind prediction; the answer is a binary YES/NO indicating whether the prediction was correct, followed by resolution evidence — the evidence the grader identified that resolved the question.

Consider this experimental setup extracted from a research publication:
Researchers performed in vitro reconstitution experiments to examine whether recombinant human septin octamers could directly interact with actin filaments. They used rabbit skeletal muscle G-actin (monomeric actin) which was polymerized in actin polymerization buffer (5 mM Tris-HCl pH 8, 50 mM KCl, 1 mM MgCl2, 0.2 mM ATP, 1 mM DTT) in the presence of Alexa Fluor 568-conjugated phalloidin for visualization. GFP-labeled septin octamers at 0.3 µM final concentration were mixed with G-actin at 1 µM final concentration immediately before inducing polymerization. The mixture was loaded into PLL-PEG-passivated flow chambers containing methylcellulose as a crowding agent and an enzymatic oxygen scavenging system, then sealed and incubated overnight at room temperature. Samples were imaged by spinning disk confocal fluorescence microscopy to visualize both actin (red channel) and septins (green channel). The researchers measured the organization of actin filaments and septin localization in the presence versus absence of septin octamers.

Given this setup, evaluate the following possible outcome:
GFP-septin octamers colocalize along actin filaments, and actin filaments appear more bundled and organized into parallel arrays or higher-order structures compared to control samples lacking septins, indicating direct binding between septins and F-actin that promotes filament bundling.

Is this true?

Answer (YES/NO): YES